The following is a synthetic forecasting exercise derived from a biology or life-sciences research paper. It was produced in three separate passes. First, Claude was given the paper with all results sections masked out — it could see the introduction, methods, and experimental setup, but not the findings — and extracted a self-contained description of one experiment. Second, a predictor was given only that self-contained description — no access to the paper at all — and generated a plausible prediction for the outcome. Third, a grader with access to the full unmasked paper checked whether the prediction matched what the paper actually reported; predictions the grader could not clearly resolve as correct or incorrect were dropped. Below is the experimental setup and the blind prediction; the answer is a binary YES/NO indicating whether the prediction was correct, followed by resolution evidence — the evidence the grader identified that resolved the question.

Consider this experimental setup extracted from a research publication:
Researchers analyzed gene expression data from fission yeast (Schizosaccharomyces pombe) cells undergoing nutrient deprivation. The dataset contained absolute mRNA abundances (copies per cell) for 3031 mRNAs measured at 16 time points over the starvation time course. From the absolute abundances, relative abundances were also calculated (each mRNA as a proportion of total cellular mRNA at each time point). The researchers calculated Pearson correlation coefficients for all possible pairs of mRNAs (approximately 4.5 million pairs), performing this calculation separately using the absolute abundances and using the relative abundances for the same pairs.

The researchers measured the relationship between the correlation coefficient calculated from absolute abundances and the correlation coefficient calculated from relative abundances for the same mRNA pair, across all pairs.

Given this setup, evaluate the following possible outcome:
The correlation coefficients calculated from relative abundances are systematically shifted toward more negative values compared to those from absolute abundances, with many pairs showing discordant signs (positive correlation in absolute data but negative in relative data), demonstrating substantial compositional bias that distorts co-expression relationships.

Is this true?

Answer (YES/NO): YES